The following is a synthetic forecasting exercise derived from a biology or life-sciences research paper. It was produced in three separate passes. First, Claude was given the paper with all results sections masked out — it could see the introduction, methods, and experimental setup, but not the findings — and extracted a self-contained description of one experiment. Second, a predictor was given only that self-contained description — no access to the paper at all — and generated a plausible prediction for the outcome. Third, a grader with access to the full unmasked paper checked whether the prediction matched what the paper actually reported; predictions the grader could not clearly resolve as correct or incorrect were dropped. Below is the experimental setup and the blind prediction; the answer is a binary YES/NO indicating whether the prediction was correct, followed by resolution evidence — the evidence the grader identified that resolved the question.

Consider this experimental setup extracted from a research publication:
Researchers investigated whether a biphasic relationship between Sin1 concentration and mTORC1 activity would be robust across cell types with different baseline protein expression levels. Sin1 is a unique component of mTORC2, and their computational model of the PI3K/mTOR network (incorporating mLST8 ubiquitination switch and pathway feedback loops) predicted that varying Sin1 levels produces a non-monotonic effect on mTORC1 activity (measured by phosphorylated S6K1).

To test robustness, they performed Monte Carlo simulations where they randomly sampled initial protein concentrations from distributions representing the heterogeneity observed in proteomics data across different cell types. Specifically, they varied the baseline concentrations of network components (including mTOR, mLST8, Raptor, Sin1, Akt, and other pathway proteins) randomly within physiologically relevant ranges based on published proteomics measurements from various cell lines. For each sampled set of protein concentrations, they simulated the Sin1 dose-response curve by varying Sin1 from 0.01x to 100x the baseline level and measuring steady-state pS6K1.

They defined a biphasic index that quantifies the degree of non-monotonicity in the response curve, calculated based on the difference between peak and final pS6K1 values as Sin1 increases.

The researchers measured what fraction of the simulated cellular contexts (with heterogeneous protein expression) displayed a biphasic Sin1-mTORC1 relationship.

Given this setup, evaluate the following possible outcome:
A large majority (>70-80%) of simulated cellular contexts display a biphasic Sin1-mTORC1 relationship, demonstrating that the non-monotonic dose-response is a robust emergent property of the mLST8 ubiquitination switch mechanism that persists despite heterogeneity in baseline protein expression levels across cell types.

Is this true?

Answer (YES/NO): YES